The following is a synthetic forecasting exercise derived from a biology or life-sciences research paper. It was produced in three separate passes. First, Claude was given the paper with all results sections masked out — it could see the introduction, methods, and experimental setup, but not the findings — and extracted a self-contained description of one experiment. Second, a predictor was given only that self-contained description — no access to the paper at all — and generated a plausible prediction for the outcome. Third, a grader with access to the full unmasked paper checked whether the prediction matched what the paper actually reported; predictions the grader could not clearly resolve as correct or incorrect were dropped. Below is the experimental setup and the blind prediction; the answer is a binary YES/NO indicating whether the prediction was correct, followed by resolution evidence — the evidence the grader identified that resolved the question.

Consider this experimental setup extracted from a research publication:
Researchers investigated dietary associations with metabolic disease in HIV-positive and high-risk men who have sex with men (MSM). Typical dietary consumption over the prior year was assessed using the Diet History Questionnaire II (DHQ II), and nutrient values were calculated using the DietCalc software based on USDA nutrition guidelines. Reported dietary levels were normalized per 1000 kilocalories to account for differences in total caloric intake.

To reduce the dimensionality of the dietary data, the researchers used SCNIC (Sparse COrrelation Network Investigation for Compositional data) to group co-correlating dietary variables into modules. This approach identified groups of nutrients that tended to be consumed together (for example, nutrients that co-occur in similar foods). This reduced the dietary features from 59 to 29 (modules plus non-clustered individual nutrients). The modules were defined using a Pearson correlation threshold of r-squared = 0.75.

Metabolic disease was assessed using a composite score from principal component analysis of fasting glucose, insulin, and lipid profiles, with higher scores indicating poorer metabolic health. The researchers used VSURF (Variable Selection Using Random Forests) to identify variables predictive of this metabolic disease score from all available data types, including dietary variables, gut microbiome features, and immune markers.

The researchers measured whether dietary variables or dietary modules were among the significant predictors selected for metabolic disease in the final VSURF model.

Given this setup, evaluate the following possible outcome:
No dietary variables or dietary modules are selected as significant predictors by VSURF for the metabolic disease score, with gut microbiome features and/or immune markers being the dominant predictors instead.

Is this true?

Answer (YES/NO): NO